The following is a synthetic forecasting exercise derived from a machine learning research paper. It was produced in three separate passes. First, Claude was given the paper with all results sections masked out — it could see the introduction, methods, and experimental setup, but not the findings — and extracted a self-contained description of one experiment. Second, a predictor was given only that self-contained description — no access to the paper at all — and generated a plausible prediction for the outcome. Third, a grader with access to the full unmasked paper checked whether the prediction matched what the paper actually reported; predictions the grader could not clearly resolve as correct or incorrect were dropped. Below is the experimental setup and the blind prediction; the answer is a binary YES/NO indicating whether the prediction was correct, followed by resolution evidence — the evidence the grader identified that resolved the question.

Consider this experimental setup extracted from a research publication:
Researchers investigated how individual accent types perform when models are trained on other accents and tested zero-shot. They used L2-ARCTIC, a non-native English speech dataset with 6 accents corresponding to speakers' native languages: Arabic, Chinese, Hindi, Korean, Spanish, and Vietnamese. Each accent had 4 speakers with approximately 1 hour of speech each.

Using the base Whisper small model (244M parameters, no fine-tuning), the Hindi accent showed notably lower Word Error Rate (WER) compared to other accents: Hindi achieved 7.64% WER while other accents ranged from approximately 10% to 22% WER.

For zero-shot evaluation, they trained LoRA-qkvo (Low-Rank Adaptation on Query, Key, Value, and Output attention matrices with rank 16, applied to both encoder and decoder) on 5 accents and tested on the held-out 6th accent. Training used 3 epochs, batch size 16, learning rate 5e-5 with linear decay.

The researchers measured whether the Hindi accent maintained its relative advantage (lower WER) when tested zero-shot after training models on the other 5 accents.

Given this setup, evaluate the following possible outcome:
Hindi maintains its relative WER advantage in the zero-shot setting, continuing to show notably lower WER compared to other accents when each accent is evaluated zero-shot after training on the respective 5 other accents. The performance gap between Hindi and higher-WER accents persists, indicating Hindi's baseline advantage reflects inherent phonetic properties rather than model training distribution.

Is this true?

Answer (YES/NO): YES